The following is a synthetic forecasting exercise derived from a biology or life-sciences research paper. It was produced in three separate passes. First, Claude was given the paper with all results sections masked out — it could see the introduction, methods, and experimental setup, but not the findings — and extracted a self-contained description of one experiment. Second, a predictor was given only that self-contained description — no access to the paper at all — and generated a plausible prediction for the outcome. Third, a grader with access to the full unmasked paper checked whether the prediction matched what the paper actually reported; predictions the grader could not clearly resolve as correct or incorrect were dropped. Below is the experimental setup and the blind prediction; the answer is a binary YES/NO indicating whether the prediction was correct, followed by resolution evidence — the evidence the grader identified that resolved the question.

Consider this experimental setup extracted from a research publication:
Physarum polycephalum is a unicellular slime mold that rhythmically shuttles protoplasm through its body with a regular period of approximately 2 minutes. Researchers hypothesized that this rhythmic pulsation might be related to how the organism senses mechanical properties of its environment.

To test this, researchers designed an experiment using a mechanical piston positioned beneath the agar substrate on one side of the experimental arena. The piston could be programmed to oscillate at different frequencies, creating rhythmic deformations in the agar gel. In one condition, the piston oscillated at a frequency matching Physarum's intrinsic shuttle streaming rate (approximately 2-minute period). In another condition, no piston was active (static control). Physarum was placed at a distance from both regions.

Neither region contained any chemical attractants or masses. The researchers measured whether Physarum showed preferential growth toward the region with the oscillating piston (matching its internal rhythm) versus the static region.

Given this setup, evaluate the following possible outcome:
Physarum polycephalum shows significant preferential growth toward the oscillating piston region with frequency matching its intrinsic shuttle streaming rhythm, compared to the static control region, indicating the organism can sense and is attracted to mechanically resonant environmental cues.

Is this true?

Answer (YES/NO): NO